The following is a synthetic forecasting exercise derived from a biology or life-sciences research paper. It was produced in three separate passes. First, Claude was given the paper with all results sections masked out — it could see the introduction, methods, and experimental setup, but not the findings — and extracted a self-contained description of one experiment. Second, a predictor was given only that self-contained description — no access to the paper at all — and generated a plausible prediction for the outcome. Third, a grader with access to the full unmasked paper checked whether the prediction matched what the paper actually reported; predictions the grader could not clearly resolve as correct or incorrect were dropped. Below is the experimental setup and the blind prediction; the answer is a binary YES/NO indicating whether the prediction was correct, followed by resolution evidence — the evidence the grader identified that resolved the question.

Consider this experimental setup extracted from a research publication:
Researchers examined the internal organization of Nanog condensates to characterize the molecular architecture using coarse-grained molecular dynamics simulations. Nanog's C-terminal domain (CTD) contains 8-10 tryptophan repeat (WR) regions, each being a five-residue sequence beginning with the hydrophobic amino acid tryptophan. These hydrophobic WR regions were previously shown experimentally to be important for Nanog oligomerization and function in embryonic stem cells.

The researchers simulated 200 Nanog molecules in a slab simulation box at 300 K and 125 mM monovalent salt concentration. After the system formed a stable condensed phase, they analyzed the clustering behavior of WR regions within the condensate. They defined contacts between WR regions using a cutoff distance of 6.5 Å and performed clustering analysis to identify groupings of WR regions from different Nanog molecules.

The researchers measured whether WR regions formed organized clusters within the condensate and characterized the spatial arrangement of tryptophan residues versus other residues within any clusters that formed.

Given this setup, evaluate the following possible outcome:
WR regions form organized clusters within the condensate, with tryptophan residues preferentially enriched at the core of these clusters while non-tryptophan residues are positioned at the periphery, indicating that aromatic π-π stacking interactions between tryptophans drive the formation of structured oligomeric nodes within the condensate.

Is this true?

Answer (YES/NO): NO